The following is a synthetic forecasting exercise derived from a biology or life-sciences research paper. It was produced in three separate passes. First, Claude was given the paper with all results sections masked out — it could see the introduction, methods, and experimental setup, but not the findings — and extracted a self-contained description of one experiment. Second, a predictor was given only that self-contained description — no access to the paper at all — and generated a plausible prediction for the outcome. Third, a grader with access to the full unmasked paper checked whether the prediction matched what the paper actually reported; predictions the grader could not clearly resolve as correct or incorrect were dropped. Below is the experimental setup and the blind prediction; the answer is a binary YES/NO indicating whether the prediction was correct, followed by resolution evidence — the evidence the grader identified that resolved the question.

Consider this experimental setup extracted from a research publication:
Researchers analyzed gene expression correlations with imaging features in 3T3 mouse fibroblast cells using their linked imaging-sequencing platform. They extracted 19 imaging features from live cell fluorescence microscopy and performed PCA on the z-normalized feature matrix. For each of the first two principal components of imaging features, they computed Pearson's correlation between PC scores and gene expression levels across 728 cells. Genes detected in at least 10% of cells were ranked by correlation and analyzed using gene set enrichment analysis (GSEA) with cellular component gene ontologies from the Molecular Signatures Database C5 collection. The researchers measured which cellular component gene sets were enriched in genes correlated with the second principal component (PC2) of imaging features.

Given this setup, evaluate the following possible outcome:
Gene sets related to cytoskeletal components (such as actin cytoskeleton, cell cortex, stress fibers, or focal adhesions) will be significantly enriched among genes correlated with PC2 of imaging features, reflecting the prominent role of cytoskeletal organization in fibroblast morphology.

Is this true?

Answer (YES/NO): NO